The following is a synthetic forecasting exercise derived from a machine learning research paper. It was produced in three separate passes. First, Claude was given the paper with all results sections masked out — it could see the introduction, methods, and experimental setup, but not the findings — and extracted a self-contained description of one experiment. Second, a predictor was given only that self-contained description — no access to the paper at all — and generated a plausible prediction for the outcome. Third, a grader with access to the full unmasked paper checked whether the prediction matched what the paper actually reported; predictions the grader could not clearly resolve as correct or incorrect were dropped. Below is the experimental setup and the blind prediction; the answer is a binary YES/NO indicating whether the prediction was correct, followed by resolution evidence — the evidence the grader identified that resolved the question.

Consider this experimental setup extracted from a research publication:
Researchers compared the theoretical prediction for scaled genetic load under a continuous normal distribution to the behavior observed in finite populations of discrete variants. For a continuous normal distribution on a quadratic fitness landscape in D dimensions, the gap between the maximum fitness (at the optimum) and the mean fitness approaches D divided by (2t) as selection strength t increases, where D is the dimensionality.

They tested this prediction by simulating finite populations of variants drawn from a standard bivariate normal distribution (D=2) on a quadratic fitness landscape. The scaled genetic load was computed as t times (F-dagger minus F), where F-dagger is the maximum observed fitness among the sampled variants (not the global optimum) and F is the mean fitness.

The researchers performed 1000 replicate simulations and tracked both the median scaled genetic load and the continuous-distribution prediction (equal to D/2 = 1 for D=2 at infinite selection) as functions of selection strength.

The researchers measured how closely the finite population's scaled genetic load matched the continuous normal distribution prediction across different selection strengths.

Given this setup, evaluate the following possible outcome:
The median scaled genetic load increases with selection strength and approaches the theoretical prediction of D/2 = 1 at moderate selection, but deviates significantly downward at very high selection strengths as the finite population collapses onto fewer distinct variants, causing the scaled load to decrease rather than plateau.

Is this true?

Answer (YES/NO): YES